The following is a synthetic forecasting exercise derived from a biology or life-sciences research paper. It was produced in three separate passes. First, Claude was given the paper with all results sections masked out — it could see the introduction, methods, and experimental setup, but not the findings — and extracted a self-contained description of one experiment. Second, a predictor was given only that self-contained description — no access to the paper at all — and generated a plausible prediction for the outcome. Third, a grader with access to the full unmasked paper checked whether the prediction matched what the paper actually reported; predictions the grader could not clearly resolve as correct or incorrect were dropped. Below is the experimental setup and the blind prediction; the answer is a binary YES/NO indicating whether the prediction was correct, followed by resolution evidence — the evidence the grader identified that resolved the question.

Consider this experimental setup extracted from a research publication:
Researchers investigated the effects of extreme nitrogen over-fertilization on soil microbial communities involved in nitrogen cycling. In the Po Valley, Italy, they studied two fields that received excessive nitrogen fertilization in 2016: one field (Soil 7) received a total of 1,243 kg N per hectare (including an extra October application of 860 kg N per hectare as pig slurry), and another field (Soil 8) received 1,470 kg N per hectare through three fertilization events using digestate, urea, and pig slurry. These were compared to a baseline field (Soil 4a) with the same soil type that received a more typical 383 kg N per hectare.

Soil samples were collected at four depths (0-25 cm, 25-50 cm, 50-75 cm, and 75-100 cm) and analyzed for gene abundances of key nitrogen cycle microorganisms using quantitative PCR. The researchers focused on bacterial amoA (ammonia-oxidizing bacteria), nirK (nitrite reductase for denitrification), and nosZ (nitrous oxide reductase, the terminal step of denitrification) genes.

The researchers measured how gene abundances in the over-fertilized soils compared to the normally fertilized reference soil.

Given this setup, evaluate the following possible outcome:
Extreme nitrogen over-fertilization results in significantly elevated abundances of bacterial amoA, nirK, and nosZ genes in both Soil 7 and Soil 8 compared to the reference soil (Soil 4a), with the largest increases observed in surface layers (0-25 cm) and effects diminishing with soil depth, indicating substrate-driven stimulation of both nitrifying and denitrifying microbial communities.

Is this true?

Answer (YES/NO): NO